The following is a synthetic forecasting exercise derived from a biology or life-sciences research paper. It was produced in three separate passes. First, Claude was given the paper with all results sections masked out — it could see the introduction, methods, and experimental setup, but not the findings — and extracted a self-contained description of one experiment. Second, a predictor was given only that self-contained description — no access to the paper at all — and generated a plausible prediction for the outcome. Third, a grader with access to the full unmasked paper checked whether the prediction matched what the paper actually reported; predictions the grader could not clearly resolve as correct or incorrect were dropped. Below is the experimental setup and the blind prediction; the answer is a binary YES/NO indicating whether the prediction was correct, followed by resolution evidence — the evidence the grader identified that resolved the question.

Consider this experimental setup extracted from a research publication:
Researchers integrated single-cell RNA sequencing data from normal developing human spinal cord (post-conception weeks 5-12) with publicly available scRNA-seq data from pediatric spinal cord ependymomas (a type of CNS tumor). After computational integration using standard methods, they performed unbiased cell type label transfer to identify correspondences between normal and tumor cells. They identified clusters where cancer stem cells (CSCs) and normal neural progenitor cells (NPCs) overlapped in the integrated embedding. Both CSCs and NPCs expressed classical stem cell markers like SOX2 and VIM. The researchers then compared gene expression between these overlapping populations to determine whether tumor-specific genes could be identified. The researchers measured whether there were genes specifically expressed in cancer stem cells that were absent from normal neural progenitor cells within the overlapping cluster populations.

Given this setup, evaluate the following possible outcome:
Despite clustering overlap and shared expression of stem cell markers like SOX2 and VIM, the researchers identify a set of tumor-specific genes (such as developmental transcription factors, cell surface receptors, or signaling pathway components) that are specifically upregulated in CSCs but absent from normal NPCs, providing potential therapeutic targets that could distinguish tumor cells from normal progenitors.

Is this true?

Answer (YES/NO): YES